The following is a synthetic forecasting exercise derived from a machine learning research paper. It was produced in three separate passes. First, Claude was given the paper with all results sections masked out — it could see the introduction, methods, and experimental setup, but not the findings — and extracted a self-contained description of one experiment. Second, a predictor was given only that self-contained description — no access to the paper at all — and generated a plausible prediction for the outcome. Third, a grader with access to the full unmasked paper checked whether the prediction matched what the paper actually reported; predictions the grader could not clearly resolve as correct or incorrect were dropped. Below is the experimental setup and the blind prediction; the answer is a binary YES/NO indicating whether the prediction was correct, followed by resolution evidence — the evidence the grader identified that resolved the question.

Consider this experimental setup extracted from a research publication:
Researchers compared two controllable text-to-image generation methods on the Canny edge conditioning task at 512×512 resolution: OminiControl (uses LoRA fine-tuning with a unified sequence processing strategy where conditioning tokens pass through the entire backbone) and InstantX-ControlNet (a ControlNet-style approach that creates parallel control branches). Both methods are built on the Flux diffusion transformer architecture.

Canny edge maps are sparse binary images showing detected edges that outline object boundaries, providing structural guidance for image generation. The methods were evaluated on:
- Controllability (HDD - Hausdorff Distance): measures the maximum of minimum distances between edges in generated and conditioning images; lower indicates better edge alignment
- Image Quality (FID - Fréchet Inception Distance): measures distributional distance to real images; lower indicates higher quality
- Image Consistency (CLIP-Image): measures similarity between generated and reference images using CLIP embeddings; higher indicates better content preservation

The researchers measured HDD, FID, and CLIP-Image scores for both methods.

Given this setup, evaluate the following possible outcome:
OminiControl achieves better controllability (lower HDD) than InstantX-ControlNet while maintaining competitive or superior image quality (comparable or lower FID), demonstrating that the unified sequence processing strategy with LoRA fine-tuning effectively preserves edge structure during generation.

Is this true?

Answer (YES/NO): YES